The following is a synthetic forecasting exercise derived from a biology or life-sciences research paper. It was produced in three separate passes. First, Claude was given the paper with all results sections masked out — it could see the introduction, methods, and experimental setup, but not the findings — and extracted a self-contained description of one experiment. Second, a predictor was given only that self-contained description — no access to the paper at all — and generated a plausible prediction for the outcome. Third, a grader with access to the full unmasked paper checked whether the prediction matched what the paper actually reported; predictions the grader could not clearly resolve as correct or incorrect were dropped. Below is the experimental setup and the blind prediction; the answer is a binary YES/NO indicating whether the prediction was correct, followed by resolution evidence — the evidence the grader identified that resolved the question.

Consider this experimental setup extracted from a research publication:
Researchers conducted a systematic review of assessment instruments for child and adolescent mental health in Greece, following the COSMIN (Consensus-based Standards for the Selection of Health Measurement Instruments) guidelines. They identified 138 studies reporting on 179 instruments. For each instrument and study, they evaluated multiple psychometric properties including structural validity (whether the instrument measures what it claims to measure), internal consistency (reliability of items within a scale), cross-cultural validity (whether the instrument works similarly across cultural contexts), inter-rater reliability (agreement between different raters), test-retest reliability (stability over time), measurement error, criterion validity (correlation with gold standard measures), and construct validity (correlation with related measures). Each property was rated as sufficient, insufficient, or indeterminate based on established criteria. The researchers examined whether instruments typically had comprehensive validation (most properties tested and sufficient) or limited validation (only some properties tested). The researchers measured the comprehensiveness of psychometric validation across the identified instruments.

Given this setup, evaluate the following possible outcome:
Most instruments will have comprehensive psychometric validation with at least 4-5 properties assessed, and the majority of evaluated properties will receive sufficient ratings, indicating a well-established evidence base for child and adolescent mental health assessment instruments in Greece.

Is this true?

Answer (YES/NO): NO